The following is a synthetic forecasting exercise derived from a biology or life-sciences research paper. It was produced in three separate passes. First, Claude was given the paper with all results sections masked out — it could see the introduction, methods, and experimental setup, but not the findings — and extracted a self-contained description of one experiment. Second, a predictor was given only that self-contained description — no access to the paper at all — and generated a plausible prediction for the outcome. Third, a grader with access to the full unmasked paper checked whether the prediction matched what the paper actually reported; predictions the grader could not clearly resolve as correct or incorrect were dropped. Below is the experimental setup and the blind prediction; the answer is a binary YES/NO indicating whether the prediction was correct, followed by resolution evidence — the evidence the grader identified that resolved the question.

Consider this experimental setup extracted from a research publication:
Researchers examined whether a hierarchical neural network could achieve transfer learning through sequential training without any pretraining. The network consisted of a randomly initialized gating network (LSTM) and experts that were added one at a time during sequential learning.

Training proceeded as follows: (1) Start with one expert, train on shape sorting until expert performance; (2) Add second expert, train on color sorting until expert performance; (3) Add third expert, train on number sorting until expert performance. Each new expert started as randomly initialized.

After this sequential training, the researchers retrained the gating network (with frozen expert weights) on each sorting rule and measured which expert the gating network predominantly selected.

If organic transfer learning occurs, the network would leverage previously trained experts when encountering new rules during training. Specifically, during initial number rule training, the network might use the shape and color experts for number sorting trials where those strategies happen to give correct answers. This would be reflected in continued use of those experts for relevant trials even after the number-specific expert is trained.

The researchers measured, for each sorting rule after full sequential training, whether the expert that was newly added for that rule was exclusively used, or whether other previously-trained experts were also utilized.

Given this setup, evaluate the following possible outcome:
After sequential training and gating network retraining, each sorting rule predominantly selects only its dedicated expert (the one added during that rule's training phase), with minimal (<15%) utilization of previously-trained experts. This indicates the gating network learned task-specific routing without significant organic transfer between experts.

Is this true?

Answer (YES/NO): NO